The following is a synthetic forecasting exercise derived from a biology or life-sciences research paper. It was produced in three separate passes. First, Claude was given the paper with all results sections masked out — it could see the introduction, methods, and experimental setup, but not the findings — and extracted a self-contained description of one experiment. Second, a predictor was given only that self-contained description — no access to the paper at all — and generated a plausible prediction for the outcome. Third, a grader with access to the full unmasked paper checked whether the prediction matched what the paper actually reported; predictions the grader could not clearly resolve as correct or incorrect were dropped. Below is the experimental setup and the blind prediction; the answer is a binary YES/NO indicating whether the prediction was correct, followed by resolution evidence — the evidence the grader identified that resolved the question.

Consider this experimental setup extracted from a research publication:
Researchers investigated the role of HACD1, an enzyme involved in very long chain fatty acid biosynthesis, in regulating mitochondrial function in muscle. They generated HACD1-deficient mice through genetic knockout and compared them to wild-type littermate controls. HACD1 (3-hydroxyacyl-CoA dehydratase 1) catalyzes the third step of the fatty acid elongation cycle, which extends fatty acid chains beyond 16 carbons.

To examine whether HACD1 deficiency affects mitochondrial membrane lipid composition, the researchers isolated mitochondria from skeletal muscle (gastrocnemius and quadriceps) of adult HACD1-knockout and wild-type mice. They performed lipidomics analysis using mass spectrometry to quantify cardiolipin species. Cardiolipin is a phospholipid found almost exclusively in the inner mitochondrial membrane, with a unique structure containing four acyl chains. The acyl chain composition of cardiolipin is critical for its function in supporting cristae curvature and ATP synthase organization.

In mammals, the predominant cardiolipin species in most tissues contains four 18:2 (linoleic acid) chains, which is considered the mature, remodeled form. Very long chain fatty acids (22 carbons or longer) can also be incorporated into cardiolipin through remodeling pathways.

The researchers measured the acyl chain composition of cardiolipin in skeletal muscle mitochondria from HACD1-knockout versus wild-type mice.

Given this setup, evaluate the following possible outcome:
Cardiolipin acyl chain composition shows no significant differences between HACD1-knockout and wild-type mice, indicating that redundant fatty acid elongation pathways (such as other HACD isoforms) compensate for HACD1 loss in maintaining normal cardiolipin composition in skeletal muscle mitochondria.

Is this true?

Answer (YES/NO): NO